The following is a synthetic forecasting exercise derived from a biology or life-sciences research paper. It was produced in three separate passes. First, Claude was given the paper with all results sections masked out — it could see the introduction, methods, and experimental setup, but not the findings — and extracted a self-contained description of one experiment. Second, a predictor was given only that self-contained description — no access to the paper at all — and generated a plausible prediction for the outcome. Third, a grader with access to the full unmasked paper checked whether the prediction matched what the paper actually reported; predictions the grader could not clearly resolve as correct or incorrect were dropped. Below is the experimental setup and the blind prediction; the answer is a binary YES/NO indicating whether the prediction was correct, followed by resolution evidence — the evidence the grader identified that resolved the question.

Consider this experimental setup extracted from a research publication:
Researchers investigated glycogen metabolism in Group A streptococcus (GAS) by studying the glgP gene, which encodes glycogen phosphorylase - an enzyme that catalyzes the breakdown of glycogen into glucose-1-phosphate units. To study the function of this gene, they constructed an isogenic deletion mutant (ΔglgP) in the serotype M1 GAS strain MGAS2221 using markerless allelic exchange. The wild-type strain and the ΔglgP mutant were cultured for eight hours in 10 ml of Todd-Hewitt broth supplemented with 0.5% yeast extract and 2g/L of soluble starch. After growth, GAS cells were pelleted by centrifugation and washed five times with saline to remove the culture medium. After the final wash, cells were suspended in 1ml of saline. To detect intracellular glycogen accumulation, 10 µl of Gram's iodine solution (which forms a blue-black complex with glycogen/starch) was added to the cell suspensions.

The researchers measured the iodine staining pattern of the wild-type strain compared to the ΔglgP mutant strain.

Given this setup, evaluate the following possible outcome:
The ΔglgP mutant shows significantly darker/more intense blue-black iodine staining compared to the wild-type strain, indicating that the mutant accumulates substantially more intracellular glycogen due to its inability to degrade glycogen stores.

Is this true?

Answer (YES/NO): YES